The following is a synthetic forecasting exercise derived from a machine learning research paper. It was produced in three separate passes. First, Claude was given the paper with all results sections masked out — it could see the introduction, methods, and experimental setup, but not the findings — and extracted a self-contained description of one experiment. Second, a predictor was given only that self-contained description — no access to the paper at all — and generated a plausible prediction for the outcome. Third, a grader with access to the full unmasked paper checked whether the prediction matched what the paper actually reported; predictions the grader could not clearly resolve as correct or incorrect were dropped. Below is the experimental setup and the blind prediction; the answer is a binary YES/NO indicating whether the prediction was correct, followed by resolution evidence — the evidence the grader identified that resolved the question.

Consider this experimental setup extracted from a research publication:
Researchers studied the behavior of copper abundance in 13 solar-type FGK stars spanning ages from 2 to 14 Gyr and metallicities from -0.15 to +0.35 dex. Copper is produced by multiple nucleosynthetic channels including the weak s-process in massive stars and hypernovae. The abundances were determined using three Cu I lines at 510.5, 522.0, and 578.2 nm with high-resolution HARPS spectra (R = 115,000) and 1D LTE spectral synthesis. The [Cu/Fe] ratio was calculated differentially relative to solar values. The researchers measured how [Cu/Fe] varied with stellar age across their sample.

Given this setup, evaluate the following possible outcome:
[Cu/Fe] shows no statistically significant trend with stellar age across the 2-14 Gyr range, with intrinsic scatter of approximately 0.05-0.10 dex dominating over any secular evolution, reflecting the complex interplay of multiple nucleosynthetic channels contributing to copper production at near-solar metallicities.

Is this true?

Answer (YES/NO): NO